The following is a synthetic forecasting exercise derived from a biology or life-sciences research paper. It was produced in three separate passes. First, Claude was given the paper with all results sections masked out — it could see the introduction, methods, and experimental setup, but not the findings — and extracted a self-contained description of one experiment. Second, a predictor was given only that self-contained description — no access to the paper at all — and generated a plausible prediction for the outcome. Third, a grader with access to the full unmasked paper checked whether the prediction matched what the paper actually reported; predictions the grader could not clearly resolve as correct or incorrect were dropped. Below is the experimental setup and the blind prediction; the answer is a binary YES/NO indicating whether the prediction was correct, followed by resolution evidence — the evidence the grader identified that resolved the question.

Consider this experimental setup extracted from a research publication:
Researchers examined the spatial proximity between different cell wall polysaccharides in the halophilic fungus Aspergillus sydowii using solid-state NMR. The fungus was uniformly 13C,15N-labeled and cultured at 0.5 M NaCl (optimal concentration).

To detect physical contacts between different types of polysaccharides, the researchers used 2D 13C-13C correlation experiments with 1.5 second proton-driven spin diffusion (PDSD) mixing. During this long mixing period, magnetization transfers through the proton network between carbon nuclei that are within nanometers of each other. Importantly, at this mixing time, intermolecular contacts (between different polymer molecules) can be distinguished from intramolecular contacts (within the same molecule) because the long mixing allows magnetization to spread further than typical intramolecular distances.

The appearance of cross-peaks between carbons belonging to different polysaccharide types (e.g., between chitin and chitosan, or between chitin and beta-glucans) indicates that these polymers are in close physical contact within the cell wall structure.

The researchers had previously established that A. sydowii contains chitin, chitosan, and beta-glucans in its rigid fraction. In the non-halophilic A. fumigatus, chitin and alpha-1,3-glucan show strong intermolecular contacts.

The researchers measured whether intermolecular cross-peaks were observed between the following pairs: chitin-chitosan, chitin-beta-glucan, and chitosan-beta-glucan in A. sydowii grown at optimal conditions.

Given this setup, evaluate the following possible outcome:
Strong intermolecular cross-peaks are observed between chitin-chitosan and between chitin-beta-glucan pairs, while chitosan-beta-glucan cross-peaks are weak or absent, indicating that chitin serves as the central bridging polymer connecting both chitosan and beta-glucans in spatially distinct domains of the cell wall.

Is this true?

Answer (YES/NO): NO